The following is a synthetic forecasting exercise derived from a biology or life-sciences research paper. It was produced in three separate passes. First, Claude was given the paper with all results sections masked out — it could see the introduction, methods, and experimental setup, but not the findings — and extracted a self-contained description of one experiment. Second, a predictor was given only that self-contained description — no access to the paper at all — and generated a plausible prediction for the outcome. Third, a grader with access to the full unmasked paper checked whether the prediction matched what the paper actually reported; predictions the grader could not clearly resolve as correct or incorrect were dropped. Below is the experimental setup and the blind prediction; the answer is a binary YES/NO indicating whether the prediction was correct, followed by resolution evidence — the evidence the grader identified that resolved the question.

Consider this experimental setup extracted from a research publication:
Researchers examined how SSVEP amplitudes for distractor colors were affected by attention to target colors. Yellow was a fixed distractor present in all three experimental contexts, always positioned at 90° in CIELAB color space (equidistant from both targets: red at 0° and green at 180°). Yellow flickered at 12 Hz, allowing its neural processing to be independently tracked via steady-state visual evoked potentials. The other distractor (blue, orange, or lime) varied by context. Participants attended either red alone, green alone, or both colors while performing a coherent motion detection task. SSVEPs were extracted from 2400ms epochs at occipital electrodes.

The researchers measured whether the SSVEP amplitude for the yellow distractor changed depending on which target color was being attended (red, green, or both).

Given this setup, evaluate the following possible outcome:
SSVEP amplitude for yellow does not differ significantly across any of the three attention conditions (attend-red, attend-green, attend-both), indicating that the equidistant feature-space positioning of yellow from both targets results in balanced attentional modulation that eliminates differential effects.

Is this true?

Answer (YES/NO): NO